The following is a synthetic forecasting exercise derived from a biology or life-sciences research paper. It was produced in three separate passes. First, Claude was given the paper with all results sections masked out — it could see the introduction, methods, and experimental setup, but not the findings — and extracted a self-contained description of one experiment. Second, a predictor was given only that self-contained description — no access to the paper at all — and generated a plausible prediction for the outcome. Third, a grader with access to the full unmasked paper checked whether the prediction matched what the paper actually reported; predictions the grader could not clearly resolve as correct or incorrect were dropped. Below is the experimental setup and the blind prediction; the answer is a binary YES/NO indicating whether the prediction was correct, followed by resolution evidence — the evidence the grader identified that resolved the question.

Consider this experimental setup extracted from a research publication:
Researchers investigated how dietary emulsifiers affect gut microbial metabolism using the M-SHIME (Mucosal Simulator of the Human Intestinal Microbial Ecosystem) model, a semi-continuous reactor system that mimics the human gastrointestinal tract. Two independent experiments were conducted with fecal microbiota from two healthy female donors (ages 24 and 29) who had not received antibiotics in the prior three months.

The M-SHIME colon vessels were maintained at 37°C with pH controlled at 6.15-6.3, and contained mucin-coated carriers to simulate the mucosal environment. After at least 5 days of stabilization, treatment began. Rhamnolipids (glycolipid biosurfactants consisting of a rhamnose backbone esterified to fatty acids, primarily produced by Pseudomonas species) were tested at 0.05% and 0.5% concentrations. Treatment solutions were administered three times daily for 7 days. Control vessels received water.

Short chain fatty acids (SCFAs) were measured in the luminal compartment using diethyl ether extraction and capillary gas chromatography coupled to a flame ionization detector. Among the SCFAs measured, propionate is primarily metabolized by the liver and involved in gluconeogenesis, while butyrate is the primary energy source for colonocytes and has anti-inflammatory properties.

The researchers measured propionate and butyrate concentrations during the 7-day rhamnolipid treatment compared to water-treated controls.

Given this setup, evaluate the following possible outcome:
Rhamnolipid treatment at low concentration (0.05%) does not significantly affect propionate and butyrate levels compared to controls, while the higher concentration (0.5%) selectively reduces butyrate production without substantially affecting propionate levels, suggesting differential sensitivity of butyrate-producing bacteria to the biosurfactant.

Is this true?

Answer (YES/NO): NO